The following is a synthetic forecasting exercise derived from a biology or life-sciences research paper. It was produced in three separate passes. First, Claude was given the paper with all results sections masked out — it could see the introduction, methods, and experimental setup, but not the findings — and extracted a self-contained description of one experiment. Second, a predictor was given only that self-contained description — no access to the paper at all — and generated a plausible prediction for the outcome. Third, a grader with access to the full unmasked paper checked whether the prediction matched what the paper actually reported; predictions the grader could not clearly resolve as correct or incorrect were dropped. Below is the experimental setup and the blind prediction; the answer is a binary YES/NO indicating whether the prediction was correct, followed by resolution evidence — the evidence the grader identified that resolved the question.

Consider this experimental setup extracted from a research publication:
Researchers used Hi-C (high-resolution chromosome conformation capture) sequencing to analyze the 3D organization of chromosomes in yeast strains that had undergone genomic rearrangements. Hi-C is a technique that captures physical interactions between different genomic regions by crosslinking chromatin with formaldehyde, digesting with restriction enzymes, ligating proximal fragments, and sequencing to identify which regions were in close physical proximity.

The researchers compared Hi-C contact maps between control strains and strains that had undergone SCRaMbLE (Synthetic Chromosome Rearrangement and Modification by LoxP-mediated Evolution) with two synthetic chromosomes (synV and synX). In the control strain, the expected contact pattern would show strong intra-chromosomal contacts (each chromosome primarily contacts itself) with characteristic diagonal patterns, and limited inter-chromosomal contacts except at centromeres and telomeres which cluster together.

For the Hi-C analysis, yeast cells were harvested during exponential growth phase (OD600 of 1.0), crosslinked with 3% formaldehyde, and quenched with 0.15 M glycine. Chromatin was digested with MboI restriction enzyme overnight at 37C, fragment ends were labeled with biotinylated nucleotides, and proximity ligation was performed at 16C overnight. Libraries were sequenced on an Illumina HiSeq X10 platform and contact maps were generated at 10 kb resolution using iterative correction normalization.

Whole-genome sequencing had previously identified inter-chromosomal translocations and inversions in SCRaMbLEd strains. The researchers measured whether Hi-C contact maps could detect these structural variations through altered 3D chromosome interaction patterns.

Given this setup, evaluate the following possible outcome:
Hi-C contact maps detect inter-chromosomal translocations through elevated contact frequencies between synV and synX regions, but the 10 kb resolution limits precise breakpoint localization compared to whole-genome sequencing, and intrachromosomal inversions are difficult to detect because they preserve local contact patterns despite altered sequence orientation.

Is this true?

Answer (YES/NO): NO